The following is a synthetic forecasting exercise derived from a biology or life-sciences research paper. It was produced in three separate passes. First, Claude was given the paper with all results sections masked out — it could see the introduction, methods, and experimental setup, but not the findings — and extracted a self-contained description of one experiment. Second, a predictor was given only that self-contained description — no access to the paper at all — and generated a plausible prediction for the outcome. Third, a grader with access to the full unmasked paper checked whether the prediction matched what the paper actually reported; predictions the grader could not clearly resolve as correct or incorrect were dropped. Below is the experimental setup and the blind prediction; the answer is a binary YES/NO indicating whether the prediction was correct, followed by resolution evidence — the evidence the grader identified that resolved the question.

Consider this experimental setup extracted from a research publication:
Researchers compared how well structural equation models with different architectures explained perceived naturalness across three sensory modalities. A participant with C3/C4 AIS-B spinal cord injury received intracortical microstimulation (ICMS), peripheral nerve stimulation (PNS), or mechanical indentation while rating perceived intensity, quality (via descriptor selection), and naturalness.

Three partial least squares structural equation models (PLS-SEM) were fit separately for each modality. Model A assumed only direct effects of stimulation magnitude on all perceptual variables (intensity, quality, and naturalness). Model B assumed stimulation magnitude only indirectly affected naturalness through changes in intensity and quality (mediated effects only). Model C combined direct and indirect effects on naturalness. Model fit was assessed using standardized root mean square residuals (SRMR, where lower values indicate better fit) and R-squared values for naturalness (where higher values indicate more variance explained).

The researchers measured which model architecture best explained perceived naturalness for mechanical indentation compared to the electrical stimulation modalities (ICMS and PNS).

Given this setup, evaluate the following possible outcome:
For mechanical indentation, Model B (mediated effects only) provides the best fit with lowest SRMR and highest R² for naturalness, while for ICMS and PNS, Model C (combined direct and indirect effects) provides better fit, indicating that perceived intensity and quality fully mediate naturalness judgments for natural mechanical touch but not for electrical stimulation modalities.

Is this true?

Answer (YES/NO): NO